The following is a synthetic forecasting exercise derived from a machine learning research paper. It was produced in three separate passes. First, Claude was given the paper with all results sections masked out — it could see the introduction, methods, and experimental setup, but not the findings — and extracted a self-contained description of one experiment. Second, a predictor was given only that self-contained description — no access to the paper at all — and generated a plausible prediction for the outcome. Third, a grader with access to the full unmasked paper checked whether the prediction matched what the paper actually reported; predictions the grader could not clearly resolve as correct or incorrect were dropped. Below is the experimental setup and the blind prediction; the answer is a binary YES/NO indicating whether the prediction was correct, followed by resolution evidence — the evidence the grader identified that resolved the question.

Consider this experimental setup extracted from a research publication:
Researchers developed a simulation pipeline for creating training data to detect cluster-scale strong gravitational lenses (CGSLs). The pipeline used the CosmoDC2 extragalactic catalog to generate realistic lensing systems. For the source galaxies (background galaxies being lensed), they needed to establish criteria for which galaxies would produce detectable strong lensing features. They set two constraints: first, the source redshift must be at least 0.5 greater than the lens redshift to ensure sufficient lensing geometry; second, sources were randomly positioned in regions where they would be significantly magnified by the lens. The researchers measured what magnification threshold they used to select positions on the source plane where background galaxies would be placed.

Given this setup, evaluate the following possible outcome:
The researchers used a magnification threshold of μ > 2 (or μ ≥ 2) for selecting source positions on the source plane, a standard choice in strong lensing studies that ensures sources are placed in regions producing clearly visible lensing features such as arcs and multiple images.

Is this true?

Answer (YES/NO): NO